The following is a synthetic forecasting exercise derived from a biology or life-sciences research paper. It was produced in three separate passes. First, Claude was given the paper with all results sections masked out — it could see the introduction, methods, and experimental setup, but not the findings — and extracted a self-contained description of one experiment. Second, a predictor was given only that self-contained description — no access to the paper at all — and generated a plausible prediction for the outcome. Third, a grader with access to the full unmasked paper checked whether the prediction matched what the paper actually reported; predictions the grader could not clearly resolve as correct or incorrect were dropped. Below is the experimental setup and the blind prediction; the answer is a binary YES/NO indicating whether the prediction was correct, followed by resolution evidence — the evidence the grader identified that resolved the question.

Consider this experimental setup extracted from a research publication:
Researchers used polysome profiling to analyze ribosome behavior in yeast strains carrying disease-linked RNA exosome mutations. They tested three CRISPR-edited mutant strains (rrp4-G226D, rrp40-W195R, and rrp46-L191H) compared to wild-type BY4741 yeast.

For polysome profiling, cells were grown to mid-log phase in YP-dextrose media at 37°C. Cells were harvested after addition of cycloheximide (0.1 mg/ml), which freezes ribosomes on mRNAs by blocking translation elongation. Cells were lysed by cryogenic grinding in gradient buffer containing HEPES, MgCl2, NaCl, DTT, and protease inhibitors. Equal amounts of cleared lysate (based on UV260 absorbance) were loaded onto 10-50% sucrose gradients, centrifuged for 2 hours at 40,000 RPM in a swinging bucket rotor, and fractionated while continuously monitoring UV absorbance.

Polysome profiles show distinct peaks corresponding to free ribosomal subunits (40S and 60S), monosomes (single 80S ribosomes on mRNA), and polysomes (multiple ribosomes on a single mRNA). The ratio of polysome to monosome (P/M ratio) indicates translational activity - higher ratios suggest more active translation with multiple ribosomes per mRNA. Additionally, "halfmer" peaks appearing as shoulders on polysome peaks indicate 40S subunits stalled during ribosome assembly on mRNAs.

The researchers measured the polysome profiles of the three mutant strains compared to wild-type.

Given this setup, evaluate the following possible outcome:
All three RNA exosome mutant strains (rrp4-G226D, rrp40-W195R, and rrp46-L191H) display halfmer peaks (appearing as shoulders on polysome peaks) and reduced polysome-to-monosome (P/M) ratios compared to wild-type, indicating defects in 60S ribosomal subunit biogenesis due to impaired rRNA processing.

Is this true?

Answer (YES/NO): NO